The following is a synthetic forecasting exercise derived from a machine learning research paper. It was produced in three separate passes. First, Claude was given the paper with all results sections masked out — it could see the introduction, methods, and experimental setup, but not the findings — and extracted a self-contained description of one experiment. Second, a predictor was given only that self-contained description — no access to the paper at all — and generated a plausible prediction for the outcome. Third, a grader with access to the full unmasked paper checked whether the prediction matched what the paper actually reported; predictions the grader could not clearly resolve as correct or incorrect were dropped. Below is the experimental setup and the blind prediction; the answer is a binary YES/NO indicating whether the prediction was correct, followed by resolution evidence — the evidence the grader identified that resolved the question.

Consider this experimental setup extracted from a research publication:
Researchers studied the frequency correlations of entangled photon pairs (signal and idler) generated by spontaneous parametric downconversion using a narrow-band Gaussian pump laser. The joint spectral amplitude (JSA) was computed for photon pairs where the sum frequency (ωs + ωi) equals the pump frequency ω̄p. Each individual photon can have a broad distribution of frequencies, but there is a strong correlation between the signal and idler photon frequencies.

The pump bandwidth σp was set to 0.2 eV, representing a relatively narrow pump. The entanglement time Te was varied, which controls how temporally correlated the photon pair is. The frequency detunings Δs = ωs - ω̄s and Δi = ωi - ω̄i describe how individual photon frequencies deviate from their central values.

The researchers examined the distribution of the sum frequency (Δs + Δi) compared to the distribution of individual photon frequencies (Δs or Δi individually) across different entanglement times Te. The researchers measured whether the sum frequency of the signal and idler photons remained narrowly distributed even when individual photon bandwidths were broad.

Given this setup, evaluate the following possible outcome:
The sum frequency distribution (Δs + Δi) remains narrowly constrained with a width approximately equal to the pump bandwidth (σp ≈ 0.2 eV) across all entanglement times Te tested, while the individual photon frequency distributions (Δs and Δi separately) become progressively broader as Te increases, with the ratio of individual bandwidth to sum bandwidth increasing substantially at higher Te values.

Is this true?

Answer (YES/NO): NO